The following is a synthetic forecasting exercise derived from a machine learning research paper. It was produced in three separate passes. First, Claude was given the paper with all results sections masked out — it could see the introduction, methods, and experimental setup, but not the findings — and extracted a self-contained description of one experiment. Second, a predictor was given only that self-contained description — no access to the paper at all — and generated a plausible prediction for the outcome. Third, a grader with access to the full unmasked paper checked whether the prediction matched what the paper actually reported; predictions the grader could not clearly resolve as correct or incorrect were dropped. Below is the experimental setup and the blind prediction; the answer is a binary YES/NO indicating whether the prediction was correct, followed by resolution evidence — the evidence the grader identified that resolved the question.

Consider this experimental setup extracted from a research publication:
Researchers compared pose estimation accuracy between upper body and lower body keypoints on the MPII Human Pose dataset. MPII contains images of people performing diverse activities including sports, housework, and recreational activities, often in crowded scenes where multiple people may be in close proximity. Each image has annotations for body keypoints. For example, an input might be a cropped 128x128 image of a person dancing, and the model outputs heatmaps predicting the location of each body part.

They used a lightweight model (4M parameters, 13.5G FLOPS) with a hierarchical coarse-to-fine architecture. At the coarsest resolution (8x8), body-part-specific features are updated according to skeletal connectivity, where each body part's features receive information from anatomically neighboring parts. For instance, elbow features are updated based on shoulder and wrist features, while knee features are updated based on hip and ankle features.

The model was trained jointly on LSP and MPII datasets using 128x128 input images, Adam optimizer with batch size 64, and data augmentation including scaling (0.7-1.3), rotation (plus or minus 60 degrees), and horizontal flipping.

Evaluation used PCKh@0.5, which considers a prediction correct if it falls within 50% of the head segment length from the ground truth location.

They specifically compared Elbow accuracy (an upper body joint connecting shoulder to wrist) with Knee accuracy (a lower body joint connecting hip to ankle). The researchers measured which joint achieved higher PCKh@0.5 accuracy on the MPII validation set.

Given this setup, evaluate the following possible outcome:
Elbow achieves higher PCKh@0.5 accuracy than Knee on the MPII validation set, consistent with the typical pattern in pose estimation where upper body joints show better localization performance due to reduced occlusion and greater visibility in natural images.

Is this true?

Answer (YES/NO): YES